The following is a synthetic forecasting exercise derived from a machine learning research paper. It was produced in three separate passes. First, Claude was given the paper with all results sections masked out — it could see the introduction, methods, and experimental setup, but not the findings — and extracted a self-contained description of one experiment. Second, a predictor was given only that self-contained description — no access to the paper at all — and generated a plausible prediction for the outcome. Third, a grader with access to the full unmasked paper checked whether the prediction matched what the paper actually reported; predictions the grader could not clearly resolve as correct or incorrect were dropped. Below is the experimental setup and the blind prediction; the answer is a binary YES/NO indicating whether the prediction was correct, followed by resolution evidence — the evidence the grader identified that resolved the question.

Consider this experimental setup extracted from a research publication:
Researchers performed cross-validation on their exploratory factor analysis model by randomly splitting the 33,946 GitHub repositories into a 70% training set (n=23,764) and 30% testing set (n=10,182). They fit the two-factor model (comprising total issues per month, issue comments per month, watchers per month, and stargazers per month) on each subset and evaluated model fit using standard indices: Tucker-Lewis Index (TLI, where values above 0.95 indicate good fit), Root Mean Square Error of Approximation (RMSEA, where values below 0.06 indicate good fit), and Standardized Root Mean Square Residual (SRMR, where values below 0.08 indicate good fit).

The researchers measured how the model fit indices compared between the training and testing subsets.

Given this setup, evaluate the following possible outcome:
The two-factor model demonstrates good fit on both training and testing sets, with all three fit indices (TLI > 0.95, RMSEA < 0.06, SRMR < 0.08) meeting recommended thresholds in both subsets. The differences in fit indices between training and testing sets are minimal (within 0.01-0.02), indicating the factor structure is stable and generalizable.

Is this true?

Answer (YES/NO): NO